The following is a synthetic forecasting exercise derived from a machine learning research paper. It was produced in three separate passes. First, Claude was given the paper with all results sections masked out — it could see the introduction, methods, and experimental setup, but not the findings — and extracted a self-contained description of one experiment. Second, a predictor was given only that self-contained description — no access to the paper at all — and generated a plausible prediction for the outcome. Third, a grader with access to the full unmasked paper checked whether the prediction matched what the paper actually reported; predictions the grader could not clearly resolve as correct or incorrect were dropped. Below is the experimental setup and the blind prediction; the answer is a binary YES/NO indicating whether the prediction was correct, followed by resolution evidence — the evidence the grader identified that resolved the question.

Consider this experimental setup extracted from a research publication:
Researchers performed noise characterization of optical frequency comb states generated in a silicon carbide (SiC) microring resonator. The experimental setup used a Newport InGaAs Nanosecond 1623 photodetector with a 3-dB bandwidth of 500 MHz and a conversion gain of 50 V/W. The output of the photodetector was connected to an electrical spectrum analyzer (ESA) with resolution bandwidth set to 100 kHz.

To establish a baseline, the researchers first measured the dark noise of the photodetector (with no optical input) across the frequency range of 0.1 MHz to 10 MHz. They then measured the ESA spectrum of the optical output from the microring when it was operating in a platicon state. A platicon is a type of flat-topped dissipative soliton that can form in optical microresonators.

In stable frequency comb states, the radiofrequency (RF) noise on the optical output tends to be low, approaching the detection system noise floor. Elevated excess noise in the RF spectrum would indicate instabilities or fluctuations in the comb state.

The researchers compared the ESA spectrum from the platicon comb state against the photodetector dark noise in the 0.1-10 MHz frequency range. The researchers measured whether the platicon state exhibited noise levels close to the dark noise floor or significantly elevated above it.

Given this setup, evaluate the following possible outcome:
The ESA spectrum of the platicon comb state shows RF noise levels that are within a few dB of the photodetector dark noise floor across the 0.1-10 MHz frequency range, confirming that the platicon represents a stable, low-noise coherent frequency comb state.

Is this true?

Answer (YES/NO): YES